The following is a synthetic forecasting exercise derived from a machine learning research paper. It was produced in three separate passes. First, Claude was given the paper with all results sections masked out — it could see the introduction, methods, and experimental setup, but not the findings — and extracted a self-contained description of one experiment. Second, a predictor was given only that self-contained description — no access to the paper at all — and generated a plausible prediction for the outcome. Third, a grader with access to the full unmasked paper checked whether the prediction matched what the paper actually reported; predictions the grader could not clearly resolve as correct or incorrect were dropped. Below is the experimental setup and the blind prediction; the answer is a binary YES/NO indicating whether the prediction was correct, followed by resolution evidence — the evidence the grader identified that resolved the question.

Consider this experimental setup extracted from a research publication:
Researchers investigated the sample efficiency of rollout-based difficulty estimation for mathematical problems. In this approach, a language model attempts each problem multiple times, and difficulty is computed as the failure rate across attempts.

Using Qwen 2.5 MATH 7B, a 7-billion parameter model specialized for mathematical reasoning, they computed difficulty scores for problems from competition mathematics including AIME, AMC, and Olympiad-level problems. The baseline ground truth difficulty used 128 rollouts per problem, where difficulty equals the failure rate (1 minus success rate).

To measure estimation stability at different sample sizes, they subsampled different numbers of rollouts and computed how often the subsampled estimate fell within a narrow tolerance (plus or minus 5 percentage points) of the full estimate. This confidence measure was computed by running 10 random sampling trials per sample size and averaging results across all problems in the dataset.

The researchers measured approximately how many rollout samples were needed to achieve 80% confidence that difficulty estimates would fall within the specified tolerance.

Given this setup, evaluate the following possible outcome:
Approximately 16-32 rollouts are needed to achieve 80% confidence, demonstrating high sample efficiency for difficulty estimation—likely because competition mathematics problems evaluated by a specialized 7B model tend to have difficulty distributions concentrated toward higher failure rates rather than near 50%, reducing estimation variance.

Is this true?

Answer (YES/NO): NO